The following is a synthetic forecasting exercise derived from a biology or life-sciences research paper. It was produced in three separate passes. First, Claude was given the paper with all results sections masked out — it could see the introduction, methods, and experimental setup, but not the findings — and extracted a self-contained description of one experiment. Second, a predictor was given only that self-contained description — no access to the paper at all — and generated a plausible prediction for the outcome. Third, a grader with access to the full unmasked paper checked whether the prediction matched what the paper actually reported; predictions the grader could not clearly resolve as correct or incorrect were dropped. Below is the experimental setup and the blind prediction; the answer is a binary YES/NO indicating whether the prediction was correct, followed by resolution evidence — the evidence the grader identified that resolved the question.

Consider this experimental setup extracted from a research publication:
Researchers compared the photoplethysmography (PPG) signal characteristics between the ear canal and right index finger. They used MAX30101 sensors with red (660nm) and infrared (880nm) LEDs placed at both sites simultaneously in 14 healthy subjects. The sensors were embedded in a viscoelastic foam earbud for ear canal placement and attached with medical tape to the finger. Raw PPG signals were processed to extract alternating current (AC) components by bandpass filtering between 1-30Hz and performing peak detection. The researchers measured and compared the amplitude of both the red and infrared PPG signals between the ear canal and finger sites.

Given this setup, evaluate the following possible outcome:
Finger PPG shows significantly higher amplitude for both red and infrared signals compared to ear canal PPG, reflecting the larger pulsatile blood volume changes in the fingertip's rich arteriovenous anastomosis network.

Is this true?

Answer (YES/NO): YES